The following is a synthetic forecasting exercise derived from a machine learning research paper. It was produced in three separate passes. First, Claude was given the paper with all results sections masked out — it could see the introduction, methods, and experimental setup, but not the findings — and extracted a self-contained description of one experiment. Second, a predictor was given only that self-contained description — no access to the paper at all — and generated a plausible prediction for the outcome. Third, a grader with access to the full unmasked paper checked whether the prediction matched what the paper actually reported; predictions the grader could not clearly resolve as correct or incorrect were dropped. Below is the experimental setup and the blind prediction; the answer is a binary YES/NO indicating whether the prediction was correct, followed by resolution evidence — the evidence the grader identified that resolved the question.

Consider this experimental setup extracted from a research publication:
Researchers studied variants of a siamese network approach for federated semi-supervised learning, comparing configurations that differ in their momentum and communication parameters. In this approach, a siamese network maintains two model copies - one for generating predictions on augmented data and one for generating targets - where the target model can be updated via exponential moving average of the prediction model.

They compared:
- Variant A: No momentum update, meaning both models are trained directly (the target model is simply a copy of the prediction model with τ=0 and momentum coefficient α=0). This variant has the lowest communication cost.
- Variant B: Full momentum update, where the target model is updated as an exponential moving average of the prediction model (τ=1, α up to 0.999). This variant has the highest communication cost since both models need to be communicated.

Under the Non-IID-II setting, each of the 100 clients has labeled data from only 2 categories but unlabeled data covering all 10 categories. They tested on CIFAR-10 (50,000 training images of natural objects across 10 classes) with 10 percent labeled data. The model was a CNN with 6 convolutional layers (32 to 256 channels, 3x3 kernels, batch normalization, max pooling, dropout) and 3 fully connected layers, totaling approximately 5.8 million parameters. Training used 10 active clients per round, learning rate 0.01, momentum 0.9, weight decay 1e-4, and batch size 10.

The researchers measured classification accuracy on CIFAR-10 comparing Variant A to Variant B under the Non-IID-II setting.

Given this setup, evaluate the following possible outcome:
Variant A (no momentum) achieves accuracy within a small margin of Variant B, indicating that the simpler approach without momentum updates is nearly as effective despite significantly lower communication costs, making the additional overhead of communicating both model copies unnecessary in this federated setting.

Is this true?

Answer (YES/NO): NO